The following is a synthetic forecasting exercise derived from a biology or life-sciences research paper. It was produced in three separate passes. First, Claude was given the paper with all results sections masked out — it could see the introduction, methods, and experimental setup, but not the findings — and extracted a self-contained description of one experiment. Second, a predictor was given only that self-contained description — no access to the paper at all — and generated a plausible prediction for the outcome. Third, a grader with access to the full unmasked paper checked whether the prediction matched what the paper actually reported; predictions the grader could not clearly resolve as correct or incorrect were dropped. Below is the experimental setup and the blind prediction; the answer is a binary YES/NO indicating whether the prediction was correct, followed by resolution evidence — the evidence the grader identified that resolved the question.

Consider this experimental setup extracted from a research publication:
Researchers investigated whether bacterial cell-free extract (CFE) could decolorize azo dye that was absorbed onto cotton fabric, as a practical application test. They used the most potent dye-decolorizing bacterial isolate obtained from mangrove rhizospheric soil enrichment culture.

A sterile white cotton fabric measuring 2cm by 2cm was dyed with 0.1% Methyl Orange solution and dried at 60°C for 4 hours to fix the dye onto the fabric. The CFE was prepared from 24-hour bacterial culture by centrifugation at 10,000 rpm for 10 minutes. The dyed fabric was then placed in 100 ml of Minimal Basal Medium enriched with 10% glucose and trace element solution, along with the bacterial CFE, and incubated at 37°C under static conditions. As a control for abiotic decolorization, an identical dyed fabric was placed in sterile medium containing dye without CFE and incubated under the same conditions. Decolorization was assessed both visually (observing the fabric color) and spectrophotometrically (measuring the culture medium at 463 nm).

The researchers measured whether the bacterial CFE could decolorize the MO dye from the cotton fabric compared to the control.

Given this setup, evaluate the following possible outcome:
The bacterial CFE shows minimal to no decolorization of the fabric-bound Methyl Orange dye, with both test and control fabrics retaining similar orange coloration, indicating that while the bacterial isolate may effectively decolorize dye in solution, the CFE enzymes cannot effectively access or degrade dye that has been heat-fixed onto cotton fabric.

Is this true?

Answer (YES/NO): NO